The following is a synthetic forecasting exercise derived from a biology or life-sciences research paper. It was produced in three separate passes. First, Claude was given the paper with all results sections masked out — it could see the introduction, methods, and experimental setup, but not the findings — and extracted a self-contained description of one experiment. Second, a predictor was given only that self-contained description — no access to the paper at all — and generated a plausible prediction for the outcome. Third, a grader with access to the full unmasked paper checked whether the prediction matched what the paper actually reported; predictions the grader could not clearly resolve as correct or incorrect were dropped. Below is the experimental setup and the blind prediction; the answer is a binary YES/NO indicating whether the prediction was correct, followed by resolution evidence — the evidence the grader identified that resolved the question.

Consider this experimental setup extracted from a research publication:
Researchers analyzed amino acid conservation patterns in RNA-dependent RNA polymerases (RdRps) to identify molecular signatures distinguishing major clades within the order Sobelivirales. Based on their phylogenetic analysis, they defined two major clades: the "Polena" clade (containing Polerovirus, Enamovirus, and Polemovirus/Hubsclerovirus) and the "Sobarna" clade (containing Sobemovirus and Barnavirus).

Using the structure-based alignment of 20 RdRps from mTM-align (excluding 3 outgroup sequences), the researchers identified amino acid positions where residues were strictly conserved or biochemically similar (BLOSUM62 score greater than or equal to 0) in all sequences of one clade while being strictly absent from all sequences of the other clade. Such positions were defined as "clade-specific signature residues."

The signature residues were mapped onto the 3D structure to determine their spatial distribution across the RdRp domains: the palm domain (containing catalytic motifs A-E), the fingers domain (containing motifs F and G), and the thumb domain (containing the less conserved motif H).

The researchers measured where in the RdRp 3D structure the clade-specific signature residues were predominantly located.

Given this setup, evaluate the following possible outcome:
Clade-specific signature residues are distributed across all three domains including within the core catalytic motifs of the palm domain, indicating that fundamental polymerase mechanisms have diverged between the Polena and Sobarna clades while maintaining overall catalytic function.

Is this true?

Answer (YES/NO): NO